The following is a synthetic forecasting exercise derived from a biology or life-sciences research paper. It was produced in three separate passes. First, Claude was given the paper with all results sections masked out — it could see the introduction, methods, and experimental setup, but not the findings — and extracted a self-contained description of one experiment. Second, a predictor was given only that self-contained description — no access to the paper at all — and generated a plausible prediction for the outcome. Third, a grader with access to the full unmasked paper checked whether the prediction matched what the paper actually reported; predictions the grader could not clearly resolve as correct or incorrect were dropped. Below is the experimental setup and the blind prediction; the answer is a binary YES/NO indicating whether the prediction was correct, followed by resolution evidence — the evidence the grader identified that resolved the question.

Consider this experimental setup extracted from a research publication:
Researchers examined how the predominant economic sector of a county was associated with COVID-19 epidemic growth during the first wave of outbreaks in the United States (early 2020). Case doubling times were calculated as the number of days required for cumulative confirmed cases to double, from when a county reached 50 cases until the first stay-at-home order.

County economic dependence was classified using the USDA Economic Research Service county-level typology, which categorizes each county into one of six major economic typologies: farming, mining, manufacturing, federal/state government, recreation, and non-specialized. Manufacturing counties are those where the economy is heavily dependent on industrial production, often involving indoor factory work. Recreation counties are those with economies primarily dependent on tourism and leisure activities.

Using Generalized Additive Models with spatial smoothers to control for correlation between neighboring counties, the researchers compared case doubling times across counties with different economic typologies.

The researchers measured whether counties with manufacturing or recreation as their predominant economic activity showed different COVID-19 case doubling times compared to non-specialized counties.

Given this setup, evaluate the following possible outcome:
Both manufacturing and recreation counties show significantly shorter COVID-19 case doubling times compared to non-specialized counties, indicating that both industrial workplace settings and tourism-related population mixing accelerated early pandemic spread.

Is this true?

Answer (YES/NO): YES